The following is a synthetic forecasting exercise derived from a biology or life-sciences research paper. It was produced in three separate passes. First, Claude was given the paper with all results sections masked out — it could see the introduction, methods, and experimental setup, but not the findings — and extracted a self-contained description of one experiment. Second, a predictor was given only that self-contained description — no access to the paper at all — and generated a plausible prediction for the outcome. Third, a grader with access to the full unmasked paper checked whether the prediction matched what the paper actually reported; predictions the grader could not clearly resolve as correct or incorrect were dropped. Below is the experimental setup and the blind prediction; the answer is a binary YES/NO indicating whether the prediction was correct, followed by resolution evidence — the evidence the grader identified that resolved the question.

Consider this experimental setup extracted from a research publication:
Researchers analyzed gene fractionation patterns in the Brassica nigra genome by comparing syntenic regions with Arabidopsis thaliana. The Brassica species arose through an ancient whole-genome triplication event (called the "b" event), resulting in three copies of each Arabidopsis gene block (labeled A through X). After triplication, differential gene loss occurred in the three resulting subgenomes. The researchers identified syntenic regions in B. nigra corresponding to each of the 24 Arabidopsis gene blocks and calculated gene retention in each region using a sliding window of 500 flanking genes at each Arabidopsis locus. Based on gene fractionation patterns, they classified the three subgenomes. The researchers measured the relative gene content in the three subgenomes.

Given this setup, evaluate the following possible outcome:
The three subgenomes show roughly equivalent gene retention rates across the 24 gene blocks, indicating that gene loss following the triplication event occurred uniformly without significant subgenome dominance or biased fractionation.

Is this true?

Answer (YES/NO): NO